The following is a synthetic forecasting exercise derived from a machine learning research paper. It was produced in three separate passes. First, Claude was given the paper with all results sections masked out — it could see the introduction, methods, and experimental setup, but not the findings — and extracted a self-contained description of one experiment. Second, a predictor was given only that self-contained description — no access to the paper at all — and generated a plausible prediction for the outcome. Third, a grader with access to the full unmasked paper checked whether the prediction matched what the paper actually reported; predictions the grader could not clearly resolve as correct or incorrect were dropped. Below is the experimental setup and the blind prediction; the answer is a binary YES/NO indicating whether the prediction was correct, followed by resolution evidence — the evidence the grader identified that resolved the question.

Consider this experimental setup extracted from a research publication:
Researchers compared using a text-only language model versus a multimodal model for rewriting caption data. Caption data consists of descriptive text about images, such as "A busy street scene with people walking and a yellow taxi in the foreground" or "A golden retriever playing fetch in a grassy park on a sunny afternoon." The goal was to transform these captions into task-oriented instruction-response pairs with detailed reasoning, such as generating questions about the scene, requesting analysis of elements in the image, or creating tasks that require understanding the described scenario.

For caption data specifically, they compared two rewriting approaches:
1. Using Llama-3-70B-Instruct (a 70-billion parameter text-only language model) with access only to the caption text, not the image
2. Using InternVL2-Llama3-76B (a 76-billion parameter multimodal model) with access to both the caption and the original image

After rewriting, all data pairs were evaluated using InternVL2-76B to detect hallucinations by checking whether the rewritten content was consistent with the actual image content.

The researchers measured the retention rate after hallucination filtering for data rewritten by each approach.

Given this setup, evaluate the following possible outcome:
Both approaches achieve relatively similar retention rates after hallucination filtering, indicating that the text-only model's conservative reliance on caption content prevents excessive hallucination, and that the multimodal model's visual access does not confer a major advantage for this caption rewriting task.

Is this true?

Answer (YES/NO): NO